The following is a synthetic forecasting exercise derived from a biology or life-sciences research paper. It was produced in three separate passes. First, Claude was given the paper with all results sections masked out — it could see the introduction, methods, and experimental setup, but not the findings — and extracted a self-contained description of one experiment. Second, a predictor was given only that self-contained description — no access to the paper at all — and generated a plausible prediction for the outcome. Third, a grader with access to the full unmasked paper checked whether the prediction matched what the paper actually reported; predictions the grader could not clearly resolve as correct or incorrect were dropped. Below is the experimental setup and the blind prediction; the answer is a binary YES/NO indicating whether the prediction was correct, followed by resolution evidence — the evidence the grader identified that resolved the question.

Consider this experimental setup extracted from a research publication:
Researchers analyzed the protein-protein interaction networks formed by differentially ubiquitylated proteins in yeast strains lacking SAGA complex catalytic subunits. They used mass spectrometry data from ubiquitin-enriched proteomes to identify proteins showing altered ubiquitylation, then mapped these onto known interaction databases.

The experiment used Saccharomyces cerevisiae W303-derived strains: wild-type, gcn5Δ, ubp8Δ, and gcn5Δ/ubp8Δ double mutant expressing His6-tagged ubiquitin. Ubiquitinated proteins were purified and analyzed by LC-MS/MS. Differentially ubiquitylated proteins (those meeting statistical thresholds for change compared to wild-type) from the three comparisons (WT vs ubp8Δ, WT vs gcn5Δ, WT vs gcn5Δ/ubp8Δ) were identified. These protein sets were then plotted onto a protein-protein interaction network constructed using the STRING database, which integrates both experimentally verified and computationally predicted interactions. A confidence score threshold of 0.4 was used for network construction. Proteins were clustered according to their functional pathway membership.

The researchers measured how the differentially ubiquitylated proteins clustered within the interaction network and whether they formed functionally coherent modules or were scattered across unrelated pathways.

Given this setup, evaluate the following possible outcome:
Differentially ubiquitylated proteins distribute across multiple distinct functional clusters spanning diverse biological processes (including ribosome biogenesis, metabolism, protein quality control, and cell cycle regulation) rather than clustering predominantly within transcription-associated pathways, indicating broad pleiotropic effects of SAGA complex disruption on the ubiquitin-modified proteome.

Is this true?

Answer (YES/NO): YES